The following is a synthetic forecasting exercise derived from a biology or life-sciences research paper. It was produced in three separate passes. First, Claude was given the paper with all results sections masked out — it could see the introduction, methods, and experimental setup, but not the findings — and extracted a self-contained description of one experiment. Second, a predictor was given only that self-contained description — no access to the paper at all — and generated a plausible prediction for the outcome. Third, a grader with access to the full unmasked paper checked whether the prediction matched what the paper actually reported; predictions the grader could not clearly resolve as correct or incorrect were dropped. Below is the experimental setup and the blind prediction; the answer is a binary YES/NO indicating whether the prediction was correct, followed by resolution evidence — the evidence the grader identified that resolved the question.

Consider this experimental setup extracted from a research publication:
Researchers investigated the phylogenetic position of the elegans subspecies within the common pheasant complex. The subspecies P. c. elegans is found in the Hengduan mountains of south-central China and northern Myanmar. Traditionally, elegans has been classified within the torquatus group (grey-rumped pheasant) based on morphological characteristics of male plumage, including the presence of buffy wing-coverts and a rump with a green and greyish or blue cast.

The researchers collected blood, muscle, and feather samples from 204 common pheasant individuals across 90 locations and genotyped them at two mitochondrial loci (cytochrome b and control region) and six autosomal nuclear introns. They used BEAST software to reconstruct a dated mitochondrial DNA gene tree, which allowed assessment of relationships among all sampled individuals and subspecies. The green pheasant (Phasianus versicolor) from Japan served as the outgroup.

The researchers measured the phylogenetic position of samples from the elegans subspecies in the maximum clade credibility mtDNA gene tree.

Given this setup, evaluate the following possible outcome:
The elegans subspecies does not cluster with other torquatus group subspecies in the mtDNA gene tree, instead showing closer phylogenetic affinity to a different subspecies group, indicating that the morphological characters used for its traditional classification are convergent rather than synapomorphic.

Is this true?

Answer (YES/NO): NO